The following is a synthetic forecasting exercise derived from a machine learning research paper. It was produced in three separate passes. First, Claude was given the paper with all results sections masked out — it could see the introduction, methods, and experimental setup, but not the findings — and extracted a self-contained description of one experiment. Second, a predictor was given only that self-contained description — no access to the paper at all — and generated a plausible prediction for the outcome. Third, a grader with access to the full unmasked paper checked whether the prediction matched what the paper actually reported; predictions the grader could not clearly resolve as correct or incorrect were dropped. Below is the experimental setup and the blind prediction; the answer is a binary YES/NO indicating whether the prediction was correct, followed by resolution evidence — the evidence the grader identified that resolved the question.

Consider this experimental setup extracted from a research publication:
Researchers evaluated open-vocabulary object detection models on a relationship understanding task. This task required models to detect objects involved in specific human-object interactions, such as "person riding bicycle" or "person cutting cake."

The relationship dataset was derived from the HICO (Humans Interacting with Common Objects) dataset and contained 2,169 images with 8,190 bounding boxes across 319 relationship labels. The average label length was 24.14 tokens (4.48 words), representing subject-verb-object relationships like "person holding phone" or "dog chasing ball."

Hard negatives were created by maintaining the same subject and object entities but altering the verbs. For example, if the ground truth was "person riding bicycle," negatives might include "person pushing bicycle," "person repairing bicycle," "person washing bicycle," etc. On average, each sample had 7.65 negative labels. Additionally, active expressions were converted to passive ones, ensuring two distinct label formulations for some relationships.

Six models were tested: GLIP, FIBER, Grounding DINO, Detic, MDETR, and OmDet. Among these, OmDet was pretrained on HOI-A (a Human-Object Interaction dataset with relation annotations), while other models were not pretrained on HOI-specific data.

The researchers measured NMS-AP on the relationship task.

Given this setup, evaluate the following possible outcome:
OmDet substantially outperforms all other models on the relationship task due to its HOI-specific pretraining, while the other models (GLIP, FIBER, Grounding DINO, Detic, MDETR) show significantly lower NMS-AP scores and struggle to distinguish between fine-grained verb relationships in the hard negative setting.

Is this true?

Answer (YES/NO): YES